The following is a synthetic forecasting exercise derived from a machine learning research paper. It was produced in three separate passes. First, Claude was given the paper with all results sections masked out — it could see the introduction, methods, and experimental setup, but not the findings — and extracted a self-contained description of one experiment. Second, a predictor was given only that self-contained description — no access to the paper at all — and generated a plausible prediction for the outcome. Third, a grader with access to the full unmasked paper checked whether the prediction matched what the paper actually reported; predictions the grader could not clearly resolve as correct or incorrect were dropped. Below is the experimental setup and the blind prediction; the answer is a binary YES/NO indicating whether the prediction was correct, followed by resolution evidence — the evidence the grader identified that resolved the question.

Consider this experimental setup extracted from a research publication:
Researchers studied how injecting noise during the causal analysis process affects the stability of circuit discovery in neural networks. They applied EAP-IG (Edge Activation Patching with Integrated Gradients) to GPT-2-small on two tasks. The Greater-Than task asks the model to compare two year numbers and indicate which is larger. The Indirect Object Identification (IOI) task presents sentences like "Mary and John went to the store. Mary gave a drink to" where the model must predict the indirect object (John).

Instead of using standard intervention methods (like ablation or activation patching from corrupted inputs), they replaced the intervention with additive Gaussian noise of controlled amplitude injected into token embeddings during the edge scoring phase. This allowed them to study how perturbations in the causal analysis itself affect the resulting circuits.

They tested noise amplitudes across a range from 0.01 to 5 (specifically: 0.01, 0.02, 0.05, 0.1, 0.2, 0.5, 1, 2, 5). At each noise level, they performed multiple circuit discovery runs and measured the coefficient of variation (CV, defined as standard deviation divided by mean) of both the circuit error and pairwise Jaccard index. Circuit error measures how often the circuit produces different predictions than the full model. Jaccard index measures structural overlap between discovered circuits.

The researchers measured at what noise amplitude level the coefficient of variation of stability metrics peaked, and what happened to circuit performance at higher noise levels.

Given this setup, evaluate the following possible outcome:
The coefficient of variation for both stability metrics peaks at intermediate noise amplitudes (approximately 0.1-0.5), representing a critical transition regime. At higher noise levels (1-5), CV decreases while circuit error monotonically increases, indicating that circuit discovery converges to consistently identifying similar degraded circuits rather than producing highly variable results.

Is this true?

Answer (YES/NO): YES